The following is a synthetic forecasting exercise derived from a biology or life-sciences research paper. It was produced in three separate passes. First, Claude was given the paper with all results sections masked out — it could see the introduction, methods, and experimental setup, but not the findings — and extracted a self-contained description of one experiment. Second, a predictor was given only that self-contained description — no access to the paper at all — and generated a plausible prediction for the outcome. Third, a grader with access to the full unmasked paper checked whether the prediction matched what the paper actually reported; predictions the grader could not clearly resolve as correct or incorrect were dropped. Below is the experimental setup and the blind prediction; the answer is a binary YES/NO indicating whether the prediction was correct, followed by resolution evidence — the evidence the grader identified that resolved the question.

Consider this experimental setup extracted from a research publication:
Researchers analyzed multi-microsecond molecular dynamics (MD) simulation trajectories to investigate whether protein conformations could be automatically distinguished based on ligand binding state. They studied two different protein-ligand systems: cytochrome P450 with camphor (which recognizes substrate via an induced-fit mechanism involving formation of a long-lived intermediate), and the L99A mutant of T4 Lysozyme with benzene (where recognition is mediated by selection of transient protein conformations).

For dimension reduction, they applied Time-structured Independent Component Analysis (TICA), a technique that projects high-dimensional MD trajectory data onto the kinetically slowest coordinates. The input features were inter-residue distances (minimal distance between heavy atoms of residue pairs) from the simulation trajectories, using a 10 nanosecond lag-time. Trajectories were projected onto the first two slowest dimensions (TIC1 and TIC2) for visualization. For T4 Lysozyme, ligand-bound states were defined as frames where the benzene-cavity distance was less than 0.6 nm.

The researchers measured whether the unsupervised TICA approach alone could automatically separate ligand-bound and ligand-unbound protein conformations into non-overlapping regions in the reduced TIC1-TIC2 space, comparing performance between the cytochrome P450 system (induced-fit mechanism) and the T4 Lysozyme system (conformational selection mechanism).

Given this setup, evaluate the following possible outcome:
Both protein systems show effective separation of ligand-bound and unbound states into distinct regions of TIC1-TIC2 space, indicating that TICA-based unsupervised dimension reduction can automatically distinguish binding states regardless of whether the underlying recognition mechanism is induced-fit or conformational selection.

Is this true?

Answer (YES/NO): NO